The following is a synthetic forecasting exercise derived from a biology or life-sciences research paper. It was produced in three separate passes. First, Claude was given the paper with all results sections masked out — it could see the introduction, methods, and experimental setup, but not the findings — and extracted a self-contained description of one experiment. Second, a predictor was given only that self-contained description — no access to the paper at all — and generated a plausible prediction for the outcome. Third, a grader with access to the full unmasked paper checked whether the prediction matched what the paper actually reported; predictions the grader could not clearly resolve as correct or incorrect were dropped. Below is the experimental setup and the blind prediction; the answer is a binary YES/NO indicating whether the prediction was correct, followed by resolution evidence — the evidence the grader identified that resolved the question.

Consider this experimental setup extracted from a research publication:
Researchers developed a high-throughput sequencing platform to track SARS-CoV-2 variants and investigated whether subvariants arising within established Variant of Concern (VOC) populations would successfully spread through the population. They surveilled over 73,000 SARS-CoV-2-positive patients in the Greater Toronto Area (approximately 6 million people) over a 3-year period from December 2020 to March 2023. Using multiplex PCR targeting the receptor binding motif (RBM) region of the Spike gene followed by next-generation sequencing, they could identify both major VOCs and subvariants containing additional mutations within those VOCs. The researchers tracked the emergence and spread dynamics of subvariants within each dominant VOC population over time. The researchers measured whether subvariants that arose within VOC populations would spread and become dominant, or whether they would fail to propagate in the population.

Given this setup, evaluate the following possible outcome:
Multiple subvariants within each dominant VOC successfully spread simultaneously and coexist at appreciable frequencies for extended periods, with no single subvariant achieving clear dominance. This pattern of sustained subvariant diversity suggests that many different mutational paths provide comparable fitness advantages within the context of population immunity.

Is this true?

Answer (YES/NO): NO